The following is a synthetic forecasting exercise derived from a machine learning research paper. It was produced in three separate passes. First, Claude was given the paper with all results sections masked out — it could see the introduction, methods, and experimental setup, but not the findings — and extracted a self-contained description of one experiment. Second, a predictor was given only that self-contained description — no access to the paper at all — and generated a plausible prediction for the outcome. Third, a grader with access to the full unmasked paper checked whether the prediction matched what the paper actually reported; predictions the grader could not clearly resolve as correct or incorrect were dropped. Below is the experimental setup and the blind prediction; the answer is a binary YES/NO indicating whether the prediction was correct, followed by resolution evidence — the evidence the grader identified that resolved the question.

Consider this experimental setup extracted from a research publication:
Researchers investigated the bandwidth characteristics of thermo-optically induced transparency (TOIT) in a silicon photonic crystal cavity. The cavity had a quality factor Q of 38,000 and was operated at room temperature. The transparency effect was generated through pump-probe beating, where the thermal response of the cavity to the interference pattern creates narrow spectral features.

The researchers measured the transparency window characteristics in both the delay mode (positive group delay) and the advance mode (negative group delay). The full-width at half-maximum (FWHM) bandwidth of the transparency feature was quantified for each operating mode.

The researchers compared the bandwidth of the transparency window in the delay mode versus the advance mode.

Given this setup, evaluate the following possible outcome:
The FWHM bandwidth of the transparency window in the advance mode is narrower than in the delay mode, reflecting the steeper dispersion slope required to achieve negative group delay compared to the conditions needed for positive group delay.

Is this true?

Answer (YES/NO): NO